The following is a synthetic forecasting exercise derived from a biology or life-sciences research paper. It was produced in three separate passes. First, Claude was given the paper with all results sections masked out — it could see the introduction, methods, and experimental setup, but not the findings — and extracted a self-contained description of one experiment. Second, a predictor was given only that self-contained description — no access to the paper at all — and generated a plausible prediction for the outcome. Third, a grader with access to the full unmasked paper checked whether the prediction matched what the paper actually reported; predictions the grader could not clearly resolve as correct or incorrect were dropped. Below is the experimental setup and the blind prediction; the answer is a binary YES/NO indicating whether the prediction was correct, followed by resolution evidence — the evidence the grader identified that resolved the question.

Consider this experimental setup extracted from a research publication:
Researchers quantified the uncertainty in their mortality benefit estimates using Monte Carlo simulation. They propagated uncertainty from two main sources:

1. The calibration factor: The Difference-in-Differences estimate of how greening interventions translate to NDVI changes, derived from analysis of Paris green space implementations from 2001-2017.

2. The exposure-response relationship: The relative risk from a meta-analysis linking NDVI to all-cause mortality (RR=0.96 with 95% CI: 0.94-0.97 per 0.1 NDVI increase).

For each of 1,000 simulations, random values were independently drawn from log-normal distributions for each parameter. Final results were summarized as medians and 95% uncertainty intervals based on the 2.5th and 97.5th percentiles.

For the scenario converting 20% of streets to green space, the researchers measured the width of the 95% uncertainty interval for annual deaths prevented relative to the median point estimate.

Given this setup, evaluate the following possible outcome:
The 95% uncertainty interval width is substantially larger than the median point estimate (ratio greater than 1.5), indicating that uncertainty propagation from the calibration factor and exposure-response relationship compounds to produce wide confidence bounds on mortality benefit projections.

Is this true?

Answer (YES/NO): NO